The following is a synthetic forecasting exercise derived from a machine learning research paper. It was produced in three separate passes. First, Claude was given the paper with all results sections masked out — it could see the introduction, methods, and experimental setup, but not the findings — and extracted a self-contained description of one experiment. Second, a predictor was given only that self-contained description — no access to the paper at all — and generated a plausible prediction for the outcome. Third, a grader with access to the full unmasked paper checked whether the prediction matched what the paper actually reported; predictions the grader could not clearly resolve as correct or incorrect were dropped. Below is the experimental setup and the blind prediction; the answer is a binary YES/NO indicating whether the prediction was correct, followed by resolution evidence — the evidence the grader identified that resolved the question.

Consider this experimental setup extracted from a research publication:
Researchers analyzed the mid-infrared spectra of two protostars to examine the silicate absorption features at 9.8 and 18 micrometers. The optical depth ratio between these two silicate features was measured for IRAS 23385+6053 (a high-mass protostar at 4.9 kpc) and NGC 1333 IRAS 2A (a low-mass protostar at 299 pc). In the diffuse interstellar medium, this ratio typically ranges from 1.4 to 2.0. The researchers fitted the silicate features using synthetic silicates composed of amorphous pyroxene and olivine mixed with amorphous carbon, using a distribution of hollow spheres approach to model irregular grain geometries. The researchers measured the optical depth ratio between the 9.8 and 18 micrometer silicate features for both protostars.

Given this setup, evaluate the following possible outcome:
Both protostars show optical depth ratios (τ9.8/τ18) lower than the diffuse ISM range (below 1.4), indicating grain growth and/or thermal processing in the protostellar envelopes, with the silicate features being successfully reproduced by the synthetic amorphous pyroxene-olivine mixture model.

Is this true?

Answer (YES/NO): NO